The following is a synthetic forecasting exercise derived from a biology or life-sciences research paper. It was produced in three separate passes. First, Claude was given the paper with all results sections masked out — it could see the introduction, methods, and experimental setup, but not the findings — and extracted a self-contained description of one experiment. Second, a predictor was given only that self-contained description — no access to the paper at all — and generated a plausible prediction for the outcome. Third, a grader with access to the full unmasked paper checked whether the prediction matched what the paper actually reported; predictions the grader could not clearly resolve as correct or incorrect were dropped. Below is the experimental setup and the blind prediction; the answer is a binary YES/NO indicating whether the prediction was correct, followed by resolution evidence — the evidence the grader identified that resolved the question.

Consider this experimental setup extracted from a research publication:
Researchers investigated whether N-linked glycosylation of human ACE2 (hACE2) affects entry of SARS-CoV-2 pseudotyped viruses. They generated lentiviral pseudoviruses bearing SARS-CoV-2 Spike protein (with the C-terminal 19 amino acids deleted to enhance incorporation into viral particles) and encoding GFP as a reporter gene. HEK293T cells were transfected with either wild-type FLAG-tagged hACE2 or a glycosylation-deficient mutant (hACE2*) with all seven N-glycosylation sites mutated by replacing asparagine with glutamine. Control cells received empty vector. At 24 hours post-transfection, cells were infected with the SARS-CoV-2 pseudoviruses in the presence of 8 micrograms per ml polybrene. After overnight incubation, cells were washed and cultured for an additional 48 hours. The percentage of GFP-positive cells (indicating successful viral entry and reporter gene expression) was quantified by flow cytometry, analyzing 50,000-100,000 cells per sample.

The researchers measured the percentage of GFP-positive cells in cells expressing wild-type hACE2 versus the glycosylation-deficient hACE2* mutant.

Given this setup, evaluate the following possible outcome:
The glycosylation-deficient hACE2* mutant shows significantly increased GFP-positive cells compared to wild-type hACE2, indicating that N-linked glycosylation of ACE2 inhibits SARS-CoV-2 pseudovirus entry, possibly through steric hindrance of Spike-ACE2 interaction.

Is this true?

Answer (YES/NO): NO